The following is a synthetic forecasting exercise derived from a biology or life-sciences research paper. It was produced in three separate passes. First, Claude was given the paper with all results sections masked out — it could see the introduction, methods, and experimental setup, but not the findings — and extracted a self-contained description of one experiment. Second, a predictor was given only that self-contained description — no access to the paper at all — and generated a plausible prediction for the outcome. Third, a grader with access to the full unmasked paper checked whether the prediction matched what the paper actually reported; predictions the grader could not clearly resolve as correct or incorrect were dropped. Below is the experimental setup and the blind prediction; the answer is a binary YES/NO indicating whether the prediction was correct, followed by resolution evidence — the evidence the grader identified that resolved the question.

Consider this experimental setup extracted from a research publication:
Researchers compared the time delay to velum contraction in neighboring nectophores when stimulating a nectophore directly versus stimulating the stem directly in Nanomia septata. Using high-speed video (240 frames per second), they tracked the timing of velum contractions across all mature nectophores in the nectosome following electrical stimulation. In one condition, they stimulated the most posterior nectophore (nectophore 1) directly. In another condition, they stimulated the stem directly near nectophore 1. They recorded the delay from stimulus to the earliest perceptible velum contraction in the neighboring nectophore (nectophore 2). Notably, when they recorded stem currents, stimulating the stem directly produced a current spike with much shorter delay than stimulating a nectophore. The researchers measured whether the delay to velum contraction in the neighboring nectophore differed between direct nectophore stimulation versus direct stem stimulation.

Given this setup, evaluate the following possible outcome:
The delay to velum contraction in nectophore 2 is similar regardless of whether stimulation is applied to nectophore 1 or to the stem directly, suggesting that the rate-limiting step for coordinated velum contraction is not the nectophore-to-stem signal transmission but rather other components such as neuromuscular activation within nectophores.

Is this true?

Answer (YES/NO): NO